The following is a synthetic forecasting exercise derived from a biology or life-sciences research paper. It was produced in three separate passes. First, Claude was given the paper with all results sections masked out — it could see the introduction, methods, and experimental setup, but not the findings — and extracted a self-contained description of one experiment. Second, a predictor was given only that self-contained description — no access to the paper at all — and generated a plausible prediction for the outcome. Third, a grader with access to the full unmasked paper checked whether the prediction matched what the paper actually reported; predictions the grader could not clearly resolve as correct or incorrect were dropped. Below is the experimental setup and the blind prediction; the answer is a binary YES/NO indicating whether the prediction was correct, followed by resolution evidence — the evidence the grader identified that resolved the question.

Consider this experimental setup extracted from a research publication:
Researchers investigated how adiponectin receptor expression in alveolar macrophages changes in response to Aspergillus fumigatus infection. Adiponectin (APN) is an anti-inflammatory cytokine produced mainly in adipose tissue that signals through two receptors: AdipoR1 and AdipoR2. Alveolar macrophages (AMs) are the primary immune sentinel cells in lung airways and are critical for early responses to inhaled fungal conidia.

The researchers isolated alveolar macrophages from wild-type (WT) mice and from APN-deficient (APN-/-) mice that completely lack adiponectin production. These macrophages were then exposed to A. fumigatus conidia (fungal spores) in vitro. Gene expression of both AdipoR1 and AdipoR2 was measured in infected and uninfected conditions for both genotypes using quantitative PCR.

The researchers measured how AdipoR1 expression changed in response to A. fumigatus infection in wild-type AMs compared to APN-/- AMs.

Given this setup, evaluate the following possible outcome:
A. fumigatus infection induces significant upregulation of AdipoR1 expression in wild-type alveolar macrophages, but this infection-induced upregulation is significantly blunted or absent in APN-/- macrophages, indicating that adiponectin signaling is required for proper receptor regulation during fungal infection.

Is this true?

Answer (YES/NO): NO